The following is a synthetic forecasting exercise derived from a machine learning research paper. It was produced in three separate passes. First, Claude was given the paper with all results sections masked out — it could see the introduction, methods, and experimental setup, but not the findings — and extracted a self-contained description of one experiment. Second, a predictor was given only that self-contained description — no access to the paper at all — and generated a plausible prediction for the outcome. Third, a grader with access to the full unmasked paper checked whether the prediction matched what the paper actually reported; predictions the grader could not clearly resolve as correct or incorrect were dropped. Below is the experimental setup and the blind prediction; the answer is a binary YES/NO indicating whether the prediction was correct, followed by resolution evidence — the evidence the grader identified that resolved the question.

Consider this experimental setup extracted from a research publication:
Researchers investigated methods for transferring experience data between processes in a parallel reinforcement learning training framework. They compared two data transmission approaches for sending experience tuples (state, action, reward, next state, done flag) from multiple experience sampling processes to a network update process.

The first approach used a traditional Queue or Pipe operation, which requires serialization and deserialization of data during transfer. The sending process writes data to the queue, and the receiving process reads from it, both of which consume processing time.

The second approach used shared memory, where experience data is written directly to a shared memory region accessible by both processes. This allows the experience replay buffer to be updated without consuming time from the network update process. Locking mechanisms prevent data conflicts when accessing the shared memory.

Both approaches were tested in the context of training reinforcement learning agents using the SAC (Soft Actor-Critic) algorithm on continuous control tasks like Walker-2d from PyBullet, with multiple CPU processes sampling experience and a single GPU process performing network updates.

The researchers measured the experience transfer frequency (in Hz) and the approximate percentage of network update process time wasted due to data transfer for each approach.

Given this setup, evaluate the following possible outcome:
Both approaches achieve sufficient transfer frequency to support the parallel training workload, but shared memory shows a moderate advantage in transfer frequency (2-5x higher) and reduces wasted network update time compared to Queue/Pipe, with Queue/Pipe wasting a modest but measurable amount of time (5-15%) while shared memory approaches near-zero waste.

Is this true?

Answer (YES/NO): NO